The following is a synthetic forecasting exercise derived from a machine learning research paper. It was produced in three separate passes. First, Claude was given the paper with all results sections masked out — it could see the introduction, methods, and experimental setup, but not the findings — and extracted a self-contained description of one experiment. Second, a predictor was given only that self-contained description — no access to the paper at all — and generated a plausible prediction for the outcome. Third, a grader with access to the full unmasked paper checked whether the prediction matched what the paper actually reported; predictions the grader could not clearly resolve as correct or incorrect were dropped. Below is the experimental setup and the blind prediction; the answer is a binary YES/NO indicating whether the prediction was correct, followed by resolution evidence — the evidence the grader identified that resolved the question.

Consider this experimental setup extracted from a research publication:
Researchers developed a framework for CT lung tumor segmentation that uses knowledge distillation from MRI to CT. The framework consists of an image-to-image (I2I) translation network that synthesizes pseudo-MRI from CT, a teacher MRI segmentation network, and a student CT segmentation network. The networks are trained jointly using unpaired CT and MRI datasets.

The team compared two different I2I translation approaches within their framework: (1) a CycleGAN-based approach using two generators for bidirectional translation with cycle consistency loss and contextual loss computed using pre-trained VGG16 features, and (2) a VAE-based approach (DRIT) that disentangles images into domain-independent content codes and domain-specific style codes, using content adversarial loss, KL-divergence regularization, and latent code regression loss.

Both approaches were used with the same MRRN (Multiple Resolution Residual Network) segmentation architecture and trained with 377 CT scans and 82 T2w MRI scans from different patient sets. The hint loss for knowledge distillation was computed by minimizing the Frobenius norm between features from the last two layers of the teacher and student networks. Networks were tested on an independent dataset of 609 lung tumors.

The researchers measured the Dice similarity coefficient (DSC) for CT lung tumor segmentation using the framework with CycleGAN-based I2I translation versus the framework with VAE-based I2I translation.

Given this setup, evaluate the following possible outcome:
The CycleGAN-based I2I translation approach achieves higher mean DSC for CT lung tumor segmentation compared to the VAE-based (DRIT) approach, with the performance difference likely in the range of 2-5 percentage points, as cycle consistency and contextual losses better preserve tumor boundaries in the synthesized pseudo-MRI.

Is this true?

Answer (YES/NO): NO